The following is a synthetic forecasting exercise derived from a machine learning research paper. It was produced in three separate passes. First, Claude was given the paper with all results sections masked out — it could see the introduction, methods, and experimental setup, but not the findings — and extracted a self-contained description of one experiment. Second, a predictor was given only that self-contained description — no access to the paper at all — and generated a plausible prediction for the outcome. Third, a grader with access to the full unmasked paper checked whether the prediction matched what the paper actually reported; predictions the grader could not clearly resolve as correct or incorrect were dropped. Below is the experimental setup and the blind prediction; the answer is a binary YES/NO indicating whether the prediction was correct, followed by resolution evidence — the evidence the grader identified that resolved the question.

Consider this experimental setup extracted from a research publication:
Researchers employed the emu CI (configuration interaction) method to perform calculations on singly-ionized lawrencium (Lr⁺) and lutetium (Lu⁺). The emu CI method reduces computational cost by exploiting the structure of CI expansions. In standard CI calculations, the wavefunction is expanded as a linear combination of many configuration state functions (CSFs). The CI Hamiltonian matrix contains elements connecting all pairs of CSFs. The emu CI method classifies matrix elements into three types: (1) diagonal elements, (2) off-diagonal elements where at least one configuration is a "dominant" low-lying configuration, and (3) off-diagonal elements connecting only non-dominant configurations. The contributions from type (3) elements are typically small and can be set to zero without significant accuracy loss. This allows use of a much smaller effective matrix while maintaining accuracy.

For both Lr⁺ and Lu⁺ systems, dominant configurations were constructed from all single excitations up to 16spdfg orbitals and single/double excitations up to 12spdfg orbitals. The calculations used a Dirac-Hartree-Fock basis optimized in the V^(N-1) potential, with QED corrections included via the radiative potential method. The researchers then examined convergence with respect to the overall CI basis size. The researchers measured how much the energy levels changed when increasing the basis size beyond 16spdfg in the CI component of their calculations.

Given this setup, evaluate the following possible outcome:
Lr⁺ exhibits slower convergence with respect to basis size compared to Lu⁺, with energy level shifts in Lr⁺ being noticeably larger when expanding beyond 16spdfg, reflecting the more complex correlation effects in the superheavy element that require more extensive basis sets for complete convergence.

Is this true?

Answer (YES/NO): NO